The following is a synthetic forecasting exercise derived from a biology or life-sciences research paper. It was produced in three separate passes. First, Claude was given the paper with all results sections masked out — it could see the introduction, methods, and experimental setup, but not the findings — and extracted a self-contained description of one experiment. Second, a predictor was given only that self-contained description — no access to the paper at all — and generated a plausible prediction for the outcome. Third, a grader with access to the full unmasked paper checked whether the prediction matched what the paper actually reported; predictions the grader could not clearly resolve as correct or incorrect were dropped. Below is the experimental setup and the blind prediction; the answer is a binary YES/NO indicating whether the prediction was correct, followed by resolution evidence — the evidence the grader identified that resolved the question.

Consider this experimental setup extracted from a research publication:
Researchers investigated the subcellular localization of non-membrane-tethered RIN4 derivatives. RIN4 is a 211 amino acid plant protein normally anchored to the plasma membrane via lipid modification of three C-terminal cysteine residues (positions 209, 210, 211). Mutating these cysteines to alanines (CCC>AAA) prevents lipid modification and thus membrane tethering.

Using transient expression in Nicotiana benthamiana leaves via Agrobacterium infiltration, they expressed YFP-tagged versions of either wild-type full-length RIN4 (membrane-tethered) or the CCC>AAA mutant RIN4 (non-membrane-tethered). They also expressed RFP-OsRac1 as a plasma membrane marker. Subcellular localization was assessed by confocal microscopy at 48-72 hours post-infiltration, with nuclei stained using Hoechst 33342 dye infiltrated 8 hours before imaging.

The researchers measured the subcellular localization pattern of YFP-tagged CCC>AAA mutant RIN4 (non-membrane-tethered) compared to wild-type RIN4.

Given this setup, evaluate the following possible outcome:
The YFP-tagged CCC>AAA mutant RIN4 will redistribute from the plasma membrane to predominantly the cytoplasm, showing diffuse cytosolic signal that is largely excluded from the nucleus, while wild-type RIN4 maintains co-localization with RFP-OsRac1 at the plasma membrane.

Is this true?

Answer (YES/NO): NO